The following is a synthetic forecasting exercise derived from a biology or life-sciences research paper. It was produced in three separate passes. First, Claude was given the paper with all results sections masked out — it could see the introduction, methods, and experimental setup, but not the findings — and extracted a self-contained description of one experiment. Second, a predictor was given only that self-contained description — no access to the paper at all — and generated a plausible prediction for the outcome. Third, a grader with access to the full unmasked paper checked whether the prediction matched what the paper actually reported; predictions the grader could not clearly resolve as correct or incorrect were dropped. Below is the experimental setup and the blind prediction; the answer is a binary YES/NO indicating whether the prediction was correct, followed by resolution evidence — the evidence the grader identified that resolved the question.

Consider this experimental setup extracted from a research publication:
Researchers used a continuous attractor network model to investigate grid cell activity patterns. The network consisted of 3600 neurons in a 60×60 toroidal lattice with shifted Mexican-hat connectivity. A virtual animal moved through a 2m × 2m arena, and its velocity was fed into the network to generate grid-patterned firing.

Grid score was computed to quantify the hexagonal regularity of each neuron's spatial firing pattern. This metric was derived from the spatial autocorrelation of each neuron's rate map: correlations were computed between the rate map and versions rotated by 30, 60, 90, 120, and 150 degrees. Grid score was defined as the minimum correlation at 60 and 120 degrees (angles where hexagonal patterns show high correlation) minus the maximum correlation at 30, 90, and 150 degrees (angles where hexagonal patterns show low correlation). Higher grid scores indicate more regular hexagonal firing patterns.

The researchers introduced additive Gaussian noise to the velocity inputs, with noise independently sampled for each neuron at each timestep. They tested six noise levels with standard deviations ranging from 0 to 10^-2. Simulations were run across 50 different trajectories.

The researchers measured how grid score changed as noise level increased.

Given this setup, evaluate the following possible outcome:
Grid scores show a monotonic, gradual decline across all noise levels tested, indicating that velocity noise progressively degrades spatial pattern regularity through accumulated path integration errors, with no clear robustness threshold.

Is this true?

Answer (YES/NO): NO